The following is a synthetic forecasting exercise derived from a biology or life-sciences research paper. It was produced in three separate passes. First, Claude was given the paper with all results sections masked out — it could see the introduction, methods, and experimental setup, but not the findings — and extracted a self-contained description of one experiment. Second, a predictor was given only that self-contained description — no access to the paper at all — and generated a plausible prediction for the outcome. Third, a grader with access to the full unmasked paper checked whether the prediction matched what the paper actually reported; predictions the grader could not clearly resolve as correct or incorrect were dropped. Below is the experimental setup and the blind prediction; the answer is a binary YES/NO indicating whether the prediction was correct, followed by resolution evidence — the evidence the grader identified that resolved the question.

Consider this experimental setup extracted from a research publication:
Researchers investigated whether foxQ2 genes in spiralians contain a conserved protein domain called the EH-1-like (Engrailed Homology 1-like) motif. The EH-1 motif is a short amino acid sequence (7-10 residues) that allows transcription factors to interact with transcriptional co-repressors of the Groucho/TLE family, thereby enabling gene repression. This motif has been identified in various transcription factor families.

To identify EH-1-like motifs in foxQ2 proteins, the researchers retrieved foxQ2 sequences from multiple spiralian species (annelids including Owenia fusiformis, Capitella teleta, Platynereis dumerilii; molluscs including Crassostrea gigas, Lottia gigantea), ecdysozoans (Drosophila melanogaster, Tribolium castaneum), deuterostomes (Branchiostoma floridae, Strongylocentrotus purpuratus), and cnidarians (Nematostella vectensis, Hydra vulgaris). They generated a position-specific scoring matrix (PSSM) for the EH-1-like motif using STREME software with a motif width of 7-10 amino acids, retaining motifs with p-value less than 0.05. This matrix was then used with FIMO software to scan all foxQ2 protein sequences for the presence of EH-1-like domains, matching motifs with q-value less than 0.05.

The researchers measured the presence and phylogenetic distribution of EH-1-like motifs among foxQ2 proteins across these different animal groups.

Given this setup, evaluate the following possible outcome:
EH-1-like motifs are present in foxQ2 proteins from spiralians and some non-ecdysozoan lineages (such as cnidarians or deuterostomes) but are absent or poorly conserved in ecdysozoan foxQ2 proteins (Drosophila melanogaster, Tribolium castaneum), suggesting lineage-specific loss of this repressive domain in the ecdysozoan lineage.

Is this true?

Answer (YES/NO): NO